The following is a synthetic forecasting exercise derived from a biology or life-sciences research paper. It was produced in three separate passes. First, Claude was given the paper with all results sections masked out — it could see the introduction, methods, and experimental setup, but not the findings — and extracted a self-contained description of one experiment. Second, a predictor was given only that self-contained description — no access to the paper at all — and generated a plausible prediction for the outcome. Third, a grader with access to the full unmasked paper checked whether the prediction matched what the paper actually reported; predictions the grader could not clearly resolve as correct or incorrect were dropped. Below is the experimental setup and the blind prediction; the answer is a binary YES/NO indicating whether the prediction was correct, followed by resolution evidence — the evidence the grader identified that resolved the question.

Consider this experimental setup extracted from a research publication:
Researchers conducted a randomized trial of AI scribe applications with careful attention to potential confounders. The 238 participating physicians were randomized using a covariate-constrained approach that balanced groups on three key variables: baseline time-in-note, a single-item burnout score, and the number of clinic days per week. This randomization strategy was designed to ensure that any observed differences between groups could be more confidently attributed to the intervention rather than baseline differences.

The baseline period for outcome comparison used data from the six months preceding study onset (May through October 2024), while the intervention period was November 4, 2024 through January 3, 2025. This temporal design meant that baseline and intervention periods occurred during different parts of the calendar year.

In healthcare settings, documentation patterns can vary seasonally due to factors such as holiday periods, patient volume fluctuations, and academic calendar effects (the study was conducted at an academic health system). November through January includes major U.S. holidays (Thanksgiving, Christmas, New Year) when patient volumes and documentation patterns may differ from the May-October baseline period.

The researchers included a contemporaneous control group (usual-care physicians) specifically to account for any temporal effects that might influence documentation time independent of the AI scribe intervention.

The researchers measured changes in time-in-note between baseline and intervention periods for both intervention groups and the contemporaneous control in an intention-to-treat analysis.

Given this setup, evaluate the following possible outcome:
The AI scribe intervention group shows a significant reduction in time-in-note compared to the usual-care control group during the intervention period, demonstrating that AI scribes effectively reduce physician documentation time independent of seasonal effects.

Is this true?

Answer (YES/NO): NO